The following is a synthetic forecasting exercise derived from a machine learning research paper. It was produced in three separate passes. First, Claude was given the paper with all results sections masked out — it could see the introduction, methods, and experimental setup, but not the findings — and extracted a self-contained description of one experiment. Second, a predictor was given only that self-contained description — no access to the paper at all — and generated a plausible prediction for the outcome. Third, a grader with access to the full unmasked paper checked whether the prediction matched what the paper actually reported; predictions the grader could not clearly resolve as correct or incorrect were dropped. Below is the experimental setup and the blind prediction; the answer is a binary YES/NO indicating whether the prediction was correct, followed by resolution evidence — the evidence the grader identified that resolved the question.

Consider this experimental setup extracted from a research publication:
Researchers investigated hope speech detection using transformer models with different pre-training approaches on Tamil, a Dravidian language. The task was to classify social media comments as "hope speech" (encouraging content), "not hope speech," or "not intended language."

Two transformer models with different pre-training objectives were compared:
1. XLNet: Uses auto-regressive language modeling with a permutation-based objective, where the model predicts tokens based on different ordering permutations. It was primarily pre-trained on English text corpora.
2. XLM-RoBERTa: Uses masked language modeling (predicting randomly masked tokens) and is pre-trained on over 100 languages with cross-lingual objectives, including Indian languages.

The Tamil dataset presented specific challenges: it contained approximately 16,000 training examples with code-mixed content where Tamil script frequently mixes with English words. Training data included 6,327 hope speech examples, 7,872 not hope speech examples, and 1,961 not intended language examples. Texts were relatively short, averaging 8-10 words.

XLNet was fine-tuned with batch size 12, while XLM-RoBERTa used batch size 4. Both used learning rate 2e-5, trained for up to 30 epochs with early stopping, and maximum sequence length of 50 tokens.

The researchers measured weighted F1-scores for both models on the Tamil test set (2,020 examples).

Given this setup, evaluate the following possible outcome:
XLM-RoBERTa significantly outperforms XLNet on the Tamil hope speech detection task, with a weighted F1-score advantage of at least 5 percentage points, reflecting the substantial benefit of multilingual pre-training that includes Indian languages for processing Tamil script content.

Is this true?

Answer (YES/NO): NO